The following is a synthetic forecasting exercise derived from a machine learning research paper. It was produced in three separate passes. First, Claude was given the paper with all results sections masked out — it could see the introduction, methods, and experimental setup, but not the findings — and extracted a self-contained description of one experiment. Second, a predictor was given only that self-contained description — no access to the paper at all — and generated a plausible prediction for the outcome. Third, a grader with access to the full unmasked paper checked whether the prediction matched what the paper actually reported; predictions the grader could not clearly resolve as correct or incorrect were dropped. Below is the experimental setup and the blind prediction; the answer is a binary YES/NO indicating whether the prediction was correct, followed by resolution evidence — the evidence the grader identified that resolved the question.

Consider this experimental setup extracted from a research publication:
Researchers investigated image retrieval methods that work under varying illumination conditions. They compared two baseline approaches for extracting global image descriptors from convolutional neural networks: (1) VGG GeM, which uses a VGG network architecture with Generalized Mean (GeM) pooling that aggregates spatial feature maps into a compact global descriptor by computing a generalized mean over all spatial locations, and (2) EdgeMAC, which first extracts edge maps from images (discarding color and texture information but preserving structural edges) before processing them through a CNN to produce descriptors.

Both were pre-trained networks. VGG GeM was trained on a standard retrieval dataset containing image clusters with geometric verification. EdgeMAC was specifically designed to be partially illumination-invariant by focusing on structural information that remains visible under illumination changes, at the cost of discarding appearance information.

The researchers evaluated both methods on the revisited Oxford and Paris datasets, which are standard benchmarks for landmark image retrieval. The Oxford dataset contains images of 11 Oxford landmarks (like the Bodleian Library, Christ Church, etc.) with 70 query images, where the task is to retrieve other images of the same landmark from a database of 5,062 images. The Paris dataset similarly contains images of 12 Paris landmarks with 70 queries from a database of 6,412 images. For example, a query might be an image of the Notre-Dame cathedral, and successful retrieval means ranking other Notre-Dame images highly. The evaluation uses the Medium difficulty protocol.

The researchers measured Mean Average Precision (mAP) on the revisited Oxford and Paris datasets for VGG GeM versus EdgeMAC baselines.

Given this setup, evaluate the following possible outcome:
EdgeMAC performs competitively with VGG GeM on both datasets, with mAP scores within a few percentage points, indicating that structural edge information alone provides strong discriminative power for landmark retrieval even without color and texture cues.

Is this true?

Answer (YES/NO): NO